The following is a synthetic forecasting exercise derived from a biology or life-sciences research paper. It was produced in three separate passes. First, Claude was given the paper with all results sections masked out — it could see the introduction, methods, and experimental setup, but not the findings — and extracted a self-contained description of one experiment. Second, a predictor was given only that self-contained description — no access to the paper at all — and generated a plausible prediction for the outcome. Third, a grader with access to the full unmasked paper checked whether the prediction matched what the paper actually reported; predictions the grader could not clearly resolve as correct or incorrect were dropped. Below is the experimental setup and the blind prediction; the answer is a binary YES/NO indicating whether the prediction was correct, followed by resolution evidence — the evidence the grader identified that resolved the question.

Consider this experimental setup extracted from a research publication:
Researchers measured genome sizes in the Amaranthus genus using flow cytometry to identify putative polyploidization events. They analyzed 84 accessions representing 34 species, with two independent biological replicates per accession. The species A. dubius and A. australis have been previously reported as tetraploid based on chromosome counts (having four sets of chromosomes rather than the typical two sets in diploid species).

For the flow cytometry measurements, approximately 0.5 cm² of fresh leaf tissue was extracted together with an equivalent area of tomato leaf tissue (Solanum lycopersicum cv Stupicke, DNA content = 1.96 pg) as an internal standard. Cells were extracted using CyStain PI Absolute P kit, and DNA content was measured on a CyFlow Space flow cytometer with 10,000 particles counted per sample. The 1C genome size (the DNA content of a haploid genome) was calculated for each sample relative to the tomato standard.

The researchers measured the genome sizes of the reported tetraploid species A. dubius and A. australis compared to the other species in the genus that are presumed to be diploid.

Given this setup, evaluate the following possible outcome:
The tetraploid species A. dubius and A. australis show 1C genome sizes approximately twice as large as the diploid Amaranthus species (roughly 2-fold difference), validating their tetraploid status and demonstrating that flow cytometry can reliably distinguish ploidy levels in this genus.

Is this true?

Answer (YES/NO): NO